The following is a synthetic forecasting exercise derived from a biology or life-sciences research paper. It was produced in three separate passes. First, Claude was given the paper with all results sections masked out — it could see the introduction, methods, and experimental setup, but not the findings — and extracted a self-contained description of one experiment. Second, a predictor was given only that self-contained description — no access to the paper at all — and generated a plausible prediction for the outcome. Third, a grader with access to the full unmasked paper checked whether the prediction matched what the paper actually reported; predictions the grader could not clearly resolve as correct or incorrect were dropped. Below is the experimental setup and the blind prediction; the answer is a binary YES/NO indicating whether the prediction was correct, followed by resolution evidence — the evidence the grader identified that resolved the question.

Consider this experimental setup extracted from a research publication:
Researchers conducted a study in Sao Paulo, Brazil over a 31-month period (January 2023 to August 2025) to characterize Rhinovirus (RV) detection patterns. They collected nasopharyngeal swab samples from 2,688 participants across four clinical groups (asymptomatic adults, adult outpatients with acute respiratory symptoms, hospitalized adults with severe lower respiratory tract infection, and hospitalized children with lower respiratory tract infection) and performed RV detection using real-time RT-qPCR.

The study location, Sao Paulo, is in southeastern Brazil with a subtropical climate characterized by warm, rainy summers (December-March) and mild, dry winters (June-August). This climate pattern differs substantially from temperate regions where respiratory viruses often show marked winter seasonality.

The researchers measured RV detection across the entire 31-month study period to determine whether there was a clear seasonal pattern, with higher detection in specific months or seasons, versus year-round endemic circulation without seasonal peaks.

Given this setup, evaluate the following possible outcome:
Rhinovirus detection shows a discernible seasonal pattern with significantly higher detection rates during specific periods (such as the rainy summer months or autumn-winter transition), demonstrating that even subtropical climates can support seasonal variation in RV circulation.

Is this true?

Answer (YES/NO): NO